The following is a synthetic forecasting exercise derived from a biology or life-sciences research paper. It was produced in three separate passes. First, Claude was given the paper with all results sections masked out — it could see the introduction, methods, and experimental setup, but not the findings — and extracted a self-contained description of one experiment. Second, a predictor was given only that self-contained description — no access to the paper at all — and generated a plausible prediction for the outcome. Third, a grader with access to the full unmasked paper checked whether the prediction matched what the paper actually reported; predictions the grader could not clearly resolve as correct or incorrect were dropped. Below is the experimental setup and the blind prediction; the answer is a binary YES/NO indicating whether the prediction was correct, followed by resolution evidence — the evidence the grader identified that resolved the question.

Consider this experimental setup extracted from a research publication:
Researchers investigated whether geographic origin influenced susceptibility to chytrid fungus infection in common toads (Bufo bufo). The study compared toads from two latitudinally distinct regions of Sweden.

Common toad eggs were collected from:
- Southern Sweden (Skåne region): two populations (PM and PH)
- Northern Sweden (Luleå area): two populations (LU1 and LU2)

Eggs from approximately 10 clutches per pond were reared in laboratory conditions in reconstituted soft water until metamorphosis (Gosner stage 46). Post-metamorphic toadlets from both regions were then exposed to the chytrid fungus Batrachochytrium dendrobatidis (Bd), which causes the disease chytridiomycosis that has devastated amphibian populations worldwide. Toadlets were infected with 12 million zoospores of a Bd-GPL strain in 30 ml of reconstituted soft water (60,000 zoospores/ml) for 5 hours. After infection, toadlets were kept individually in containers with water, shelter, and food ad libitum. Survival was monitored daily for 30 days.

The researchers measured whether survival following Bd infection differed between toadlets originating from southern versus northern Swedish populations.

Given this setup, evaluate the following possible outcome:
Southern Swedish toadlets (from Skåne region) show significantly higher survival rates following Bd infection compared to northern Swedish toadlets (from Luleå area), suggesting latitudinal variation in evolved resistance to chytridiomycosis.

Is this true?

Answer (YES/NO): YES